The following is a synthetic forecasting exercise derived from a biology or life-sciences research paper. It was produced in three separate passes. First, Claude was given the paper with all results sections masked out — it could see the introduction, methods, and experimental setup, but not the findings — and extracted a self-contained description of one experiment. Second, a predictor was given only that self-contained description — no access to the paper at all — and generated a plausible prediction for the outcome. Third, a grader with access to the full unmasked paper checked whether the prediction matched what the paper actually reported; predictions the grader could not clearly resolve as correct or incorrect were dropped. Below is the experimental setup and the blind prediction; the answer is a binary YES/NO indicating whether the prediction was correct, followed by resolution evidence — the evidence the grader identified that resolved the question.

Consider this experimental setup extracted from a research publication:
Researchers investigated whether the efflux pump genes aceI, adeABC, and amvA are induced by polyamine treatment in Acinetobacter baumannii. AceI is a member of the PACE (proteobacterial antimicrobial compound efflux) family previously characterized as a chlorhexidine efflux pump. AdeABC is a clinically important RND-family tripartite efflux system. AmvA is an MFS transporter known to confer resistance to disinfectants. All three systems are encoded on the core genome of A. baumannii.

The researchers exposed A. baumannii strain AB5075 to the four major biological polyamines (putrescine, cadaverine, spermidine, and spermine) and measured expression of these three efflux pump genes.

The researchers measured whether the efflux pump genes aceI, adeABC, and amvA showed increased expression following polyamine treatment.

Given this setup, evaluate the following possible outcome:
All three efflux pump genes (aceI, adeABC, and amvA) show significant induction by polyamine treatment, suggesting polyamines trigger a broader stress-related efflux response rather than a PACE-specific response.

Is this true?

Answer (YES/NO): YES